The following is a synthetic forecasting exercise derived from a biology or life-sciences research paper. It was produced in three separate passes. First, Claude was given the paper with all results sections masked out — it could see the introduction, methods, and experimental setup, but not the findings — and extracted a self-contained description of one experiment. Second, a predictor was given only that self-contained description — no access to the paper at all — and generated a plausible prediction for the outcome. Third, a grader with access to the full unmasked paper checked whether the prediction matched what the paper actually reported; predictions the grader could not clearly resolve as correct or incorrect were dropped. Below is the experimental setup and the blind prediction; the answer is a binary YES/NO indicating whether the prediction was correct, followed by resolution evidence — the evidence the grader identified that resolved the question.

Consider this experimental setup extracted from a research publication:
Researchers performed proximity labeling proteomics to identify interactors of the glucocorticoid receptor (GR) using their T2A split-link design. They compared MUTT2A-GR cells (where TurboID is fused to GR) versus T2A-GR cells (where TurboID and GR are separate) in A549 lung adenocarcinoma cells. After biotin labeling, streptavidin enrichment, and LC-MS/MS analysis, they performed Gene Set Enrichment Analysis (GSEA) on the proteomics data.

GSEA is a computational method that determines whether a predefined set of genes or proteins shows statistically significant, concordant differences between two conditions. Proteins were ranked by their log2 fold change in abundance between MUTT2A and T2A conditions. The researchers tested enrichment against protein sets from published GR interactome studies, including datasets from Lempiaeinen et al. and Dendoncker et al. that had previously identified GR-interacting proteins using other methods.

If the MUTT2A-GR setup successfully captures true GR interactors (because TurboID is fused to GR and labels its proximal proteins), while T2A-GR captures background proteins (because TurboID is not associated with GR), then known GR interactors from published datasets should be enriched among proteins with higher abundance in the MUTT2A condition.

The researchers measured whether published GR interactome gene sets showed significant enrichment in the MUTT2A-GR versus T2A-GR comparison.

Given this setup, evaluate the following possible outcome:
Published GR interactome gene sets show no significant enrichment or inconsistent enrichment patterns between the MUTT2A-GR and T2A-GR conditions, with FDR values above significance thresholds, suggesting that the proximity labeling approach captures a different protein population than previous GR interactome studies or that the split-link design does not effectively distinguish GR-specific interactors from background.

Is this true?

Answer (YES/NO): NO